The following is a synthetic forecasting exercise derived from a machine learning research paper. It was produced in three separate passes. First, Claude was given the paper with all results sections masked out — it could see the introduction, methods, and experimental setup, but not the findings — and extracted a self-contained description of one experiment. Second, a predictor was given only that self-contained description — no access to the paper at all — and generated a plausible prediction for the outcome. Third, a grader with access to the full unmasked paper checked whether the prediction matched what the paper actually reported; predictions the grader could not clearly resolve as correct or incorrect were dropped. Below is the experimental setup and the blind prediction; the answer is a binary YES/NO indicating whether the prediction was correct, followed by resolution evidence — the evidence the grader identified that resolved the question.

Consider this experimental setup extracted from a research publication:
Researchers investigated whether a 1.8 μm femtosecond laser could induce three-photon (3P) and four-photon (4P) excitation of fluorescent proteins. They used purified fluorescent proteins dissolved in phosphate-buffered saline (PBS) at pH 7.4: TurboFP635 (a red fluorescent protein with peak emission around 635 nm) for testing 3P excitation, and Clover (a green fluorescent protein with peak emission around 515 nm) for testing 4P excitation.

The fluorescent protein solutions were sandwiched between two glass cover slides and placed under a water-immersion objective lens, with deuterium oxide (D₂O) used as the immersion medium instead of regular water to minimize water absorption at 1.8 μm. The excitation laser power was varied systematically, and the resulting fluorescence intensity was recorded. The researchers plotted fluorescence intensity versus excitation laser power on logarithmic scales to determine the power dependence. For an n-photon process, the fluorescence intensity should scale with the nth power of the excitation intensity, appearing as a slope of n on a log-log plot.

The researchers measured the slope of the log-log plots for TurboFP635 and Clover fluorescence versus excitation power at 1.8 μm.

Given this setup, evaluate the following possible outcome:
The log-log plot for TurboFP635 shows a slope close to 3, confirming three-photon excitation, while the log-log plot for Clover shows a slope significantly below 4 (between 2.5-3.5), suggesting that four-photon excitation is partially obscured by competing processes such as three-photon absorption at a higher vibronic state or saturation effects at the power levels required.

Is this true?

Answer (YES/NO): NO